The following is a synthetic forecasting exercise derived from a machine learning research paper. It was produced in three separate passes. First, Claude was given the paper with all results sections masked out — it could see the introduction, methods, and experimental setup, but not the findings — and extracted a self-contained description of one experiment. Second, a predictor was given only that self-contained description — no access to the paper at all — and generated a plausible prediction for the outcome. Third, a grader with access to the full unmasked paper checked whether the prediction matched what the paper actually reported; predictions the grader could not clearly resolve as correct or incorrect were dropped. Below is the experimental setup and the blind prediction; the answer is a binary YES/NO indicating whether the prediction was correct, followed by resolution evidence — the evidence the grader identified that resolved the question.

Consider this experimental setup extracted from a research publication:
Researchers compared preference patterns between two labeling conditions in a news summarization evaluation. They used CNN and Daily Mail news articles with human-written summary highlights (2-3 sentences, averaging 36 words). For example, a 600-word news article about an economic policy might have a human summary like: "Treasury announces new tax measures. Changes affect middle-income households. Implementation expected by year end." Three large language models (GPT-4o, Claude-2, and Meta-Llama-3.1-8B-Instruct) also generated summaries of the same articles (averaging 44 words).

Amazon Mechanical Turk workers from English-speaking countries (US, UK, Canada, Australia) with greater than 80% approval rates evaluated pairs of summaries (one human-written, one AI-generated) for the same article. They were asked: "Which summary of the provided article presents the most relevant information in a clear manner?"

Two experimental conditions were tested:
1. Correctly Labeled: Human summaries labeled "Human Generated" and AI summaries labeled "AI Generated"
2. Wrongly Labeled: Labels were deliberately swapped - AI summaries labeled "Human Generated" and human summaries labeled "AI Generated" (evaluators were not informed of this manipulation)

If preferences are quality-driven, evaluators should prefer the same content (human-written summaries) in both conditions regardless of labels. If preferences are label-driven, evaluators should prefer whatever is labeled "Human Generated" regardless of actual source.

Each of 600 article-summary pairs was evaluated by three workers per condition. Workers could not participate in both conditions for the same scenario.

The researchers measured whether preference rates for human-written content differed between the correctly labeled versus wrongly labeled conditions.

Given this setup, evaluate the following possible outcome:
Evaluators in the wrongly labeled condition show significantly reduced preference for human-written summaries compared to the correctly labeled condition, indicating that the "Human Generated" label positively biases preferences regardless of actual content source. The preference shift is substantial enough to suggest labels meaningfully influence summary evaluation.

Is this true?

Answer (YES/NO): YES